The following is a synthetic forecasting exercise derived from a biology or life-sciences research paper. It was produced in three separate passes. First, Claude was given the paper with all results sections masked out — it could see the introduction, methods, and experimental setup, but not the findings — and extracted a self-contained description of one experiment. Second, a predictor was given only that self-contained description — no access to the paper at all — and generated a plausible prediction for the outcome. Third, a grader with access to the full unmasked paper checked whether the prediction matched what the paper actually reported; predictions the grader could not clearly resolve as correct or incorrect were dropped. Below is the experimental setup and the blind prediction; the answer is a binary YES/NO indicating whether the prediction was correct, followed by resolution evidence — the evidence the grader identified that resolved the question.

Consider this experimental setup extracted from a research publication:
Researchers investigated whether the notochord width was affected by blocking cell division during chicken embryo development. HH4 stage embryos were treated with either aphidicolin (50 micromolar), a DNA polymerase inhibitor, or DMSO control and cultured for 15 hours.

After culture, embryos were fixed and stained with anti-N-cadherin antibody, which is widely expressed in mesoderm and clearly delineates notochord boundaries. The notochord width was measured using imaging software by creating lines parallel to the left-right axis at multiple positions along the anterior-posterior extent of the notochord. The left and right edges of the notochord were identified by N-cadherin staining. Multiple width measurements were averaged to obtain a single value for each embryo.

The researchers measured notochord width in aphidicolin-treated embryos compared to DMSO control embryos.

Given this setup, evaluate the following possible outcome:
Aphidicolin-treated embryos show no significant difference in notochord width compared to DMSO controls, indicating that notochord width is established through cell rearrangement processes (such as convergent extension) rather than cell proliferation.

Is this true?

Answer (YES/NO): NO